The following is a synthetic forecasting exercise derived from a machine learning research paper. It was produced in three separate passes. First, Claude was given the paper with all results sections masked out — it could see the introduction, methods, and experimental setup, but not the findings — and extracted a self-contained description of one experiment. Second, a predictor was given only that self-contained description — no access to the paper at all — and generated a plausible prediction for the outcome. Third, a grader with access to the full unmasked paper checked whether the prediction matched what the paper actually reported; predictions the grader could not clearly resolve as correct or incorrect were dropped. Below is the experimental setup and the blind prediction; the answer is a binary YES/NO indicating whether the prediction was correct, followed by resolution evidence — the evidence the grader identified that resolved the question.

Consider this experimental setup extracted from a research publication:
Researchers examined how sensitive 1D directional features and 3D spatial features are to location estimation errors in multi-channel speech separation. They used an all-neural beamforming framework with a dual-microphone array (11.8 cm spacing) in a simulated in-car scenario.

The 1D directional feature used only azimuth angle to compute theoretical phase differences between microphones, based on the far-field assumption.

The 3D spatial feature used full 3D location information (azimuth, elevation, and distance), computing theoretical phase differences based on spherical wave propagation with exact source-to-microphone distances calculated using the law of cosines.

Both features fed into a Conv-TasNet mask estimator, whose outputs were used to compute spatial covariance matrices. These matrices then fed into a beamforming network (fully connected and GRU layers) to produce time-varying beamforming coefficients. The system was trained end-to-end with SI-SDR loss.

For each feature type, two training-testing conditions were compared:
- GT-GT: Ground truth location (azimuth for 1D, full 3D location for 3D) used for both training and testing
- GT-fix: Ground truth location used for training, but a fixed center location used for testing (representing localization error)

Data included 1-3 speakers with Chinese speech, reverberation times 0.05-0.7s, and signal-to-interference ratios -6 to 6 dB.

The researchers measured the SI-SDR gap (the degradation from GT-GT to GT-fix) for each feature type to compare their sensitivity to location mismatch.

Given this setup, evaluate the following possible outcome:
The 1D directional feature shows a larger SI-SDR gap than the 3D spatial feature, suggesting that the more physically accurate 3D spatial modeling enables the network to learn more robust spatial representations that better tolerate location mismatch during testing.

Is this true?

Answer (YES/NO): NO